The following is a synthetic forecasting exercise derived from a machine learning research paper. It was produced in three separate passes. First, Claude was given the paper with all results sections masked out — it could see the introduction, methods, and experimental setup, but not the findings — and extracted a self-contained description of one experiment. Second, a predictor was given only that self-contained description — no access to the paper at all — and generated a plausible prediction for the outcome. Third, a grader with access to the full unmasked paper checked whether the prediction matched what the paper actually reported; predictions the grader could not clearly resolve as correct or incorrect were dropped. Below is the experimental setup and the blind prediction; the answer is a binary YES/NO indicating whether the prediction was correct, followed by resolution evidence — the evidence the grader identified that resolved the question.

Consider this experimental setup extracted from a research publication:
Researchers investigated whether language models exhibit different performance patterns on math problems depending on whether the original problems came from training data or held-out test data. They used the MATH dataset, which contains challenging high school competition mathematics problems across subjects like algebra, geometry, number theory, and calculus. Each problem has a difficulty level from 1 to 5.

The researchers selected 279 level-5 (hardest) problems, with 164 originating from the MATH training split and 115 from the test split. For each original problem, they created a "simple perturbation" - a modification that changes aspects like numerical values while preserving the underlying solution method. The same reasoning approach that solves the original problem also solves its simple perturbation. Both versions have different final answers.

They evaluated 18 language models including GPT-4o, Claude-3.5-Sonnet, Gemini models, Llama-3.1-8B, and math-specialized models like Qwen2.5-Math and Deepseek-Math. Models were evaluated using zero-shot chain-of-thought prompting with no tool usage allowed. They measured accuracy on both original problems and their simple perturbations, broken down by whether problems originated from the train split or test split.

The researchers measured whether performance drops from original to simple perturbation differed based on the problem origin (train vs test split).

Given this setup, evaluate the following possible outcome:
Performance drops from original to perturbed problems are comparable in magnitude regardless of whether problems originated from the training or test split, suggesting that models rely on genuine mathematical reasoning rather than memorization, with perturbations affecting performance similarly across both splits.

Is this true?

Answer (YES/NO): NO